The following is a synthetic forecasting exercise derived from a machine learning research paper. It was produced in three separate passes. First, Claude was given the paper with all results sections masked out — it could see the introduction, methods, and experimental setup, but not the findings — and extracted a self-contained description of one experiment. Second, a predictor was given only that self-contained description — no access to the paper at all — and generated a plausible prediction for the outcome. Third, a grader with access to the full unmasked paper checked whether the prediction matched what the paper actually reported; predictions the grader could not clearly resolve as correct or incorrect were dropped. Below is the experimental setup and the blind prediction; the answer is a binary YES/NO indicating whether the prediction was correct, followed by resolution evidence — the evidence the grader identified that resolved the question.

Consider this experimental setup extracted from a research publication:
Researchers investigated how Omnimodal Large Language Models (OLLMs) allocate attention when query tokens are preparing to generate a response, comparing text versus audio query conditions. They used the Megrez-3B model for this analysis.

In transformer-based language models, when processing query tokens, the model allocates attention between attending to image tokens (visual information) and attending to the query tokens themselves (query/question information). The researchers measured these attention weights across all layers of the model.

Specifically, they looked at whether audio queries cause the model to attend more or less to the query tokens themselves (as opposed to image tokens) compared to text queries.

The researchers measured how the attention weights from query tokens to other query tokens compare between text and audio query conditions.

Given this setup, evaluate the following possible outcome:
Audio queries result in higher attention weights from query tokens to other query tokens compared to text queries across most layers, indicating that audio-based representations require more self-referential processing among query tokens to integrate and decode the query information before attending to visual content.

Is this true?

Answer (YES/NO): NO